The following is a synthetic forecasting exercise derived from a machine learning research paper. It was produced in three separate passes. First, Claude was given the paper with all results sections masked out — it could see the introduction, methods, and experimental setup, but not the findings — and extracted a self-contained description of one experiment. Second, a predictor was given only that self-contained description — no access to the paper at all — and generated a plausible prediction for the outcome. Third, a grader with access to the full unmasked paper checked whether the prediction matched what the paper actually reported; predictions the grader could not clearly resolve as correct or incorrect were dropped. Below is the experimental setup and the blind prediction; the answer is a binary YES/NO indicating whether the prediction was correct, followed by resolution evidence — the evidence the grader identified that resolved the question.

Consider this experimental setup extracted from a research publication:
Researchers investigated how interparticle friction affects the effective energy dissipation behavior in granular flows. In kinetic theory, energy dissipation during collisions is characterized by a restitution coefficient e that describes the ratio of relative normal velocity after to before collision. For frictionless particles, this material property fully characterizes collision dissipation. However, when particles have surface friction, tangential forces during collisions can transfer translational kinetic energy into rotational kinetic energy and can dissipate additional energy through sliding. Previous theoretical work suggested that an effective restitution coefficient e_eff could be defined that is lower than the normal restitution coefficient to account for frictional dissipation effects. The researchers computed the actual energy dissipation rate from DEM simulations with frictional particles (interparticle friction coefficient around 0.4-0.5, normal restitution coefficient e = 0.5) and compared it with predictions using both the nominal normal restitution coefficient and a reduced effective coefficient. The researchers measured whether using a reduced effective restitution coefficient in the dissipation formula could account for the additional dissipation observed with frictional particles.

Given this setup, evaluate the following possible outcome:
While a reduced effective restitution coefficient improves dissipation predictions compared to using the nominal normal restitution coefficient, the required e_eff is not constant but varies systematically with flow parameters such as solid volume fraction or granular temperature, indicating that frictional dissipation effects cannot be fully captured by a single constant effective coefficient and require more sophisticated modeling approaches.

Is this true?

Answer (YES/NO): NO